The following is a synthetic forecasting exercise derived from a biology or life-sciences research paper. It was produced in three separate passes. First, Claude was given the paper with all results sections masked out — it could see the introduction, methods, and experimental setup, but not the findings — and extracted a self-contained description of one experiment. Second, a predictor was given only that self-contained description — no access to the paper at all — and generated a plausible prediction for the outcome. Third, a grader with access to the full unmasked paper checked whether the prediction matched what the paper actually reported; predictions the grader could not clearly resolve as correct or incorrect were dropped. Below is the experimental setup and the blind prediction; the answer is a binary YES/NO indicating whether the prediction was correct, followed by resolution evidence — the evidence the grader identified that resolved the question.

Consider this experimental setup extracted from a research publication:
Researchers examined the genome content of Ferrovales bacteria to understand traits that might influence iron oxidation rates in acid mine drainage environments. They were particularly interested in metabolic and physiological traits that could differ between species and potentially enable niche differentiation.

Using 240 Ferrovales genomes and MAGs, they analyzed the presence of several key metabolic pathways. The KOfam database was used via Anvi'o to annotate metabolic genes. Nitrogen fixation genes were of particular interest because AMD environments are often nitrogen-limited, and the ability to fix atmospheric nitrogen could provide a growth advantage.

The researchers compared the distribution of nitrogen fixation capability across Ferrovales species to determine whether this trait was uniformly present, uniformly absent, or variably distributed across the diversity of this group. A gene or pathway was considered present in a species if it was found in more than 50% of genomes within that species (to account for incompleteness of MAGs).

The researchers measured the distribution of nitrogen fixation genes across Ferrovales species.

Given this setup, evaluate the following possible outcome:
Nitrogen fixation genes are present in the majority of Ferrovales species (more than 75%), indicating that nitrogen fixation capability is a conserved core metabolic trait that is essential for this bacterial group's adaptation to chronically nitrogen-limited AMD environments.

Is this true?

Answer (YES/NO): NO